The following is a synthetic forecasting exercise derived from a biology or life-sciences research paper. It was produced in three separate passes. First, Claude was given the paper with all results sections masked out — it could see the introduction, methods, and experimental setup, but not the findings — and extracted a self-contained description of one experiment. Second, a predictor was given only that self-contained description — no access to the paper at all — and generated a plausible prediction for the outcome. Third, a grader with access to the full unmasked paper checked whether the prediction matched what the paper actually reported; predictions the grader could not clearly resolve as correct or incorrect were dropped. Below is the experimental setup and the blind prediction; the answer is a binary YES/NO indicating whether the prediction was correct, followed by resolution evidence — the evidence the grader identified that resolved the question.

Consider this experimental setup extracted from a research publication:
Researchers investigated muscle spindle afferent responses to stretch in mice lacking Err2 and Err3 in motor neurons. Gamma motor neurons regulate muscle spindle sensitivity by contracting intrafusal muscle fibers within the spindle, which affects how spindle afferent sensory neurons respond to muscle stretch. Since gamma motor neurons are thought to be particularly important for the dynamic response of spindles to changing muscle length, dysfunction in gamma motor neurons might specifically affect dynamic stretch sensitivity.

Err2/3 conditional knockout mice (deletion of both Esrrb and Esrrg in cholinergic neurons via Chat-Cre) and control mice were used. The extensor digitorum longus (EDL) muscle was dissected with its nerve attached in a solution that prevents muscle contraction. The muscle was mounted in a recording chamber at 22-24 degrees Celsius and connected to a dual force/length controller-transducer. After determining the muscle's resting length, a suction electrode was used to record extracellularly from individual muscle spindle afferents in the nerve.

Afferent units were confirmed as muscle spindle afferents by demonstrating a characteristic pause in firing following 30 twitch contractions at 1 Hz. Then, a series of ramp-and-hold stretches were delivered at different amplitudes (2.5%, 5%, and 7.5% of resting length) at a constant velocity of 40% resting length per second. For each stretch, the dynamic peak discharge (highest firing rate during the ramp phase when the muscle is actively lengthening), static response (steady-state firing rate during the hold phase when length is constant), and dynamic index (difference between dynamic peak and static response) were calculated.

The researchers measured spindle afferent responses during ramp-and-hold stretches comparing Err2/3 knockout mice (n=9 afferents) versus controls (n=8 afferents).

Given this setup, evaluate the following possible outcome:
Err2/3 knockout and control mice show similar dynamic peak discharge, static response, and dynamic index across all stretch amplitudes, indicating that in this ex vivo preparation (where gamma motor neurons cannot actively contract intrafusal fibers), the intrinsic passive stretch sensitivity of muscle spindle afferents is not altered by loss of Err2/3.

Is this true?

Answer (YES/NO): YES